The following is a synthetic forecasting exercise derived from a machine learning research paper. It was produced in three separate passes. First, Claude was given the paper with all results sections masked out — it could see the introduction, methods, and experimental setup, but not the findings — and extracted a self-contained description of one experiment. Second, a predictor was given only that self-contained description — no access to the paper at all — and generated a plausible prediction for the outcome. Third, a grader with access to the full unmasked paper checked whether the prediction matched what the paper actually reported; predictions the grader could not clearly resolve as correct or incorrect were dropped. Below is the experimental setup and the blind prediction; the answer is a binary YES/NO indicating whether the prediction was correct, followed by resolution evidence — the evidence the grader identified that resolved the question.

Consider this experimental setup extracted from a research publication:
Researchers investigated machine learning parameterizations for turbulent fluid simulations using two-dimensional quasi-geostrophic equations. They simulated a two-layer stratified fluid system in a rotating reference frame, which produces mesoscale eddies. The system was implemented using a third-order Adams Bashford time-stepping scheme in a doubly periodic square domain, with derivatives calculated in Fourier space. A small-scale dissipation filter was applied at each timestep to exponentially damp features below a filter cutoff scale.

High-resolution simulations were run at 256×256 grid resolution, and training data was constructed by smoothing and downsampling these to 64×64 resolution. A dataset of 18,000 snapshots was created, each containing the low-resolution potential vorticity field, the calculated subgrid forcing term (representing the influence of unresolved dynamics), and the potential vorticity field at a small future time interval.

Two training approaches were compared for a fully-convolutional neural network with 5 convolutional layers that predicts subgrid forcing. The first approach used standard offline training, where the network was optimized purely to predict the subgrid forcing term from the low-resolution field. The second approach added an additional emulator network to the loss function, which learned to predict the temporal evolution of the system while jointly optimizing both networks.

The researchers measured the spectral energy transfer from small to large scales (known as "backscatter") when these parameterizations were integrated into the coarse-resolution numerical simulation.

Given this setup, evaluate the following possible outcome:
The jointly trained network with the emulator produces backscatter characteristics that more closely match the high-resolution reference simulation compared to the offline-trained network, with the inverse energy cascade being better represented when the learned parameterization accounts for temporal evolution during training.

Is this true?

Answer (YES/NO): NO